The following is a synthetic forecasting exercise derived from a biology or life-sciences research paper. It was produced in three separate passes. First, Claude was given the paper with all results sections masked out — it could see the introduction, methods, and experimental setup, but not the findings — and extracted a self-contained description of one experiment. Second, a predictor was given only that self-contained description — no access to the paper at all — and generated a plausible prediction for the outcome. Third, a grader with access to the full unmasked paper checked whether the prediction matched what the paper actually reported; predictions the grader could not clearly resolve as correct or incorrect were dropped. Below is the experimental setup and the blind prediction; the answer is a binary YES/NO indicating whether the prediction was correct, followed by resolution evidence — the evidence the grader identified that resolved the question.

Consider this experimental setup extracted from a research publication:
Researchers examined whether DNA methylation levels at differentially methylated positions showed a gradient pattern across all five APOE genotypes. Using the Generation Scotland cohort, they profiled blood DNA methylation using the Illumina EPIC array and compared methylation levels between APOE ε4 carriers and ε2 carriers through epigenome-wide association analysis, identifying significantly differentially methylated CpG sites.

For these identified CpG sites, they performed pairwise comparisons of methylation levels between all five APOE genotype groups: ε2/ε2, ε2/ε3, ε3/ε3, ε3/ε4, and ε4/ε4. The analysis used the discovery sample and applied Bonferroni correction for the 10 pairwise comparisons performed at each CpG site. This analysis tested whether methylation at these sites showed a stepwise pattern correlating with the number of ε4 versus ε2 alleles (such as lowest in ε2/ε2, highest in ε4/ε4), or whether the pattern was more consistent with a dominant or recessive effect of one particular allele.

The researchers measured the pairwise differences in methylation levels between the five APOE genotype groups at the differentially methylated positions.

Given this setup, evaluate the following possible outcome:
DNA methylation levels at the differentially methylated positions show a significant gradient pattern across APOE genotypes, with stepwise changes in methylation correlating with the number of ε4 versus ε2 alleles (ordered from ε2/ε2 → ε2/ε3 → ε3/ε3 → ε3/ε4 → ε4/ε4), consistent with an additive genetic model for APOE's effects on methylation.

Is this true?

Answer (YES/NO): NO